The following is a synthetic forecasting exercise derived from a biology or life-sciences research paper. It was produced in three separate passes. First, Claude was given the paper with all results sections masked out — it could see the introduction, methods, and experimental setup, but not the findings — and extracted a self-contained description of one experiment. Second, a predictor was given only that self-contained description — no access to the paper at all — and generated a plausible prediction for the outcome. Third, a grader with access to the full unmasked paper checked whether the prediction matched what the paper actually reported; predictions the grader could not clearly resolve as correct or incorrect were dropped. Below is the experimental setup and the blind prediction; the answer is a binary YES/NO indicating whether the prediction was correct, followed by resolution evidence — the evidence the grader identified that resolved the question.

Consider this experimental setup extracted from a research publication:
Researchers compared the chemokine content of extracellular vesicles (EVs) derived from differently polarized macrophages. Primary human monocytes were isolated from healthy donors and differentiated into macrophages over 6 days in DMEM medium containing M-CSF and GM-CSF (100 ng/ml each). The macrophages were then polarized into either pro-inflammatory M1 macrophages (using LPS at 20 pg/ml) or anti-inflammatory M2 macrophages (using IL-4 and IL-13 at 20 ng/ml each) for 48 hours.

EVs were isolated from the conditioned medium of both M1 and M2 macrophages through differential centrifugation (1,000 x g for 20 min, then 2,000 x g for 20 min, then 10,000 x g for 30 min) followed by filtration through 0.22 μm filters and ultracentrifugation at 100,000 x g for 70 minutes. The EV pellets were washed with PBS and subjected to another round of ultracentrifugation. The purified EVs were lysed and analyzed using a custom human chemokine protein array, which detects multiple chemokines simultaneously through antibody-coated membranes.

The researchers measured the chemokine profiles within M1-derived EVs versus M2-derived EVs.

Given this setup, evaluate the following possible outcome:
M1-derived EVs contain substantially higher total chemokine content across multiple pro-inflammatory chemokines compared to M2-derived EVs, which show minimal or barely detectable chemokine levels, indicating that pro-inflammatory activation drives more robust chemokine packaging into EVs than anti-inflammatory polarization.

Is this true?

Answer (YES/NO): NO